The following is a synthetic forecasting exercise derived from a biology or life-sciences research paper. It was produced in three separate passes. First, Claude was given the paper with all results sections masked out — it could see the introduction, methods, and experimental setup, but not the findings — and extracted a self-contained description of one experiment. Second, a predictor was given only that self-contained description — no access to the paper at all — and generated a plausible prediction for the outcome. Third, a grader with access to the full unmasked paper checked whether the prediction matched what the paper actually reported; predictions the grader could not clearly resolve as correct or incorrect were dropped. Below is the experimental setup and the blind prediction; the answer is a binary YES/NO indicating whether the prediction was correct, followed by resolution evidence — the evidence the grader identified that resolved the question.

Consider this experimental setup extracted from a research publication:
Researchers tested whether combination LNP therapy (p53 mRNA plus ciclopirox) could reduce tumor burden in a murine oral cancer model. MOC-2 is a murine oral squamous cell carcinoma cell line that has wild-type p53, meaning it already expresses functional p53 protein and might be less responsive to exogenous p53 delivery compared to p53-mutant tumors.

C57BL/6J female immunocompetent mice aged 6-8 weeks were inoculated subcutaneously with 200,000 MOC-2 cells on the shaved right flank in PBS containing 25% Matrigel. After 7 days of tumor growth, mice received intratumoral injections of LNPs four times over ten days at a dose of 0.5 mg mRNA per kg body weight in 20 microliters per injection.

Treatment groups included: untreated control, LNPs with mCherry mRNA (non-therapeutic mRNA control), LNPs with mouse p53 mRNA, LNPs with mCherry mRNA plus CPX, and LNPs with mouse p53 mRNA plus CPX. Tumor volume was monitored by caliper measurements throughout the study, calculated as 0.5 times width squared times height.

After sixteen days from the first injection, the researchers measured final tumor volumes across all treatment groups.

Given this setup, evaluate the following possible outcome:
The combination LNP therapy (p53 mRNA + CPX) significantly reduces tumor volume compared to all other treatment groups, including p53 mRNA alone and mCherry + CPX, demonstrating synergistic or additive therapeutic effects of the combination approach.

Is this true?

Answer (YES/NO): NO